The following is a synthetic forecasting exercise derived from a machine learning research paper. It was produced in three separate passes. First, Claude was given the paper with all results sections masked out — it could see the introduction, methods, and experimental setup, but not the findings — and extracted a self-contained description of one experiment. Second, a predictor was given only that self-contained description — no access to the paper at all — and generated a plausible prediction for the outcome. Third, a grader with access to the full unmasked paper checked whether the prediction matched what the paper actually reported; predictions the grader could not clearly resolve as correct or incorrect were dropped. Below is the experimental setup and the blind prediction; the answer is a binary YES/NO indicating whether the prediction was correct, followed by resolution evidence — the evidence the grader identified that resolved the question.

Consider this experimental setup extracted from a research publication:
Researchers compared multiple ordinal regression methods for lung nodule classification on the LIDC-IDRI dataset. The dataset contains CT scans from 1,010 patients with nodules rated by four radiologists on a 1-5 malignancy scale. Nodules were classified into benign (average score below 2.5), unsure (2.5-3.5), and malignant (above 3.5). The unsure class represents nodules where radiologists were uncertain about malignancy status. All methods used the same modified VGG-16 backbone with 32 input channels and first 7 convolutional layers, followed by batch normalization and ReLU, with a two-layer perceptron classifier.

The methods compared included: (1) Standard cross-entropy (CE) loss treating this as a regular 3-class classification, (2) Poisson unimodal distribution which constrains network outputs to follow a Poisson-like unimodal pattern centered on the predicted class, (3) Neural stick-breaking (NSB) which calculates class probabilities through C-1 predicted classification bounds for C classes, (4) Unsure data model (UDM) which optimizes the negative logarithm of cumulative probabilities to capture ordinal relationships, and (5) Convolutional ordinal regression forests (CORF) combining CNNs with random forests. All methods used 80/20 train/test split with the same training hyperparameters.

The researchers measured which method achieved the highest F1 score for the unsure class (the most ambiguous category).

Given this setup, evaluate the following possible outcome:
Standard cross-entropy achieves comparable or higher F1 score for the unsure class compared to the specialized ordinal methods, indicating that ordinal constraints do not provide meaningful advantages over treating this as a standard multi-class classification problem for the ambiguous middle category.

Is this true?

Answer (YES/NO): NO